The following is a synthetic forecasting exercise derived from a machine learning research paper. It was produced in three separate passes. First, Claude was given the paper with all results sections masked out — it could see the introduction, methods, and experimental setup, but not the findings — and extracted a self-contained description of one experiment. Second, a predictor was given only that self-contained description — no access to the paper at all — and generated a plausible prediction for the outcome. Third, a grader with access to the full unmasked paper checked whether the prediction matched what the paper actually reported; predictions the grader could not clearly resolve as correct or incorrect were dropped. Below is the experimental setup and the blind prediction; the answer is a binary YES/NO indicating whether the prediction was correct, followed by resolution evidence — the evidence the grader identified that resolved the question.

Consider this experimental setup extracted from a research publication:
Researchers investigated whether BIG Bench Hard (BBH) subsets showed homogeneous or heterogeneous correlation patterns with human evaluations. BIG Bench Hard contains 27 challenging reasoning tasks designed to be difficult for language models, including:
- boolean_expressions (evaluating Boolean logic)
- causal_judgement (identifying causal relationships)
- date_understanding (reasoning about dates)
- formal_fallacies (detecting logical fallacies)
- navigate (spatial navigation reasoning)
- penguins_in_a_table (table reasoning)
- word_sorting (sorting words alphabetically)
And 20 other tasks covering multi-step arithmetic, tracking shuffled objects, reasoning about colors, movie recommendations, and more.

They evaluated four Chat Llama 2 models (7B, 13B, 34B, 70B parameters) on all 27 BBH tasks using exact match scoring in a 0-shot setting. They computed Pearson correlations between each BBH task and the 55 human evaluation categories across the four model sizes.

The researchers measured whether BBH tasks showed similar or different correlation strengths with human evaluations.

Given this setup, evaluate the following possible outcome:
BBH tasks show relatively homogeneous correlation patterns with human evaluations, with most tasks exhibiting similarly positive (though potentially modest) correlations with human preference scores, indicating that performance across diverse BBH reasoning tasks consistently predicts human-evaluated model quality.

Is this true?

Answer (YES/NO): NO